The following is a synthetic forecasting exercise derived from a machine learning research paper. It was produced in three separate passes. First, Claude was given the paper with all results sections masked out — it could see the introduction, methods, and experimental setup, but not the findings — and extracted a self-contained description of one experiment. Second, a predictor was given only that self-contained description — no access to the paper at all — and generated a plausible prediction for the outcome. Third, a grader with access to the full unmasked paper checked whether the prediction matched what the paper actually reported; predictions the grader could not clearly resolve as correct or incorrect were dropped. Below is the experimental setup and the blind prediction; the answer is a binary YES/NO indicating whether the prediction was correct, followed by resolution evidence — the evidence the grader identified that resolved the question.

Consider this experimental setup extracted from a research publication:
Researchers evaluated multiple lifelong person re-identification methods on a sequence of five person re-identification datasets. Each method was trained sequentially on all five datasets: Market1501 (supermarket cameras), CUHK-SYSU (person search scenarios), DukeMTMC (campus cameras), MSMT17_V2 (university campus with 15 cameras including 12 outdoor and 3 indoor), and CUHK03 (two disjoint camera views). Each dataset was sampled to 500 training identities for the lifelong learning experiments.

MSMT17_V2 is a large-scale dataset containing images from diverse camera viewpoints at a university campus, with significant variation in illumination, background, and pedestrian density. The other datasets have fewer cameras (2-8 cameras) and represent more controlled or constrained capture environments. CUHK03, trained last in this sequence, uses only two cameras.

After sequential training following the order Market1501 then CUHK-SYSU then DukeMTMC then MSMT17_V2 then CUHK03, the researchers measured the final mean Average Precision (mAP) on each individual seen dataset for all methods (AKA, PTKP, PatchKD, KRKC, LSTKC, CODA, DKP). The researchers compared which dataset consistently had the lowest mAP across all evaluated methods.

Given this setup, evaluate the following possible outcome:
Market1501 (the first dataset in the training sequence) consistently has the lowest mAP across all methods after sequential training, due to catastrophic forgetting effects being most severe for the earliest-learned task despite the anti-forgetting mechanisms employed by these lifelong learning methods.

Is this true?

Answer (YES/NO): NO